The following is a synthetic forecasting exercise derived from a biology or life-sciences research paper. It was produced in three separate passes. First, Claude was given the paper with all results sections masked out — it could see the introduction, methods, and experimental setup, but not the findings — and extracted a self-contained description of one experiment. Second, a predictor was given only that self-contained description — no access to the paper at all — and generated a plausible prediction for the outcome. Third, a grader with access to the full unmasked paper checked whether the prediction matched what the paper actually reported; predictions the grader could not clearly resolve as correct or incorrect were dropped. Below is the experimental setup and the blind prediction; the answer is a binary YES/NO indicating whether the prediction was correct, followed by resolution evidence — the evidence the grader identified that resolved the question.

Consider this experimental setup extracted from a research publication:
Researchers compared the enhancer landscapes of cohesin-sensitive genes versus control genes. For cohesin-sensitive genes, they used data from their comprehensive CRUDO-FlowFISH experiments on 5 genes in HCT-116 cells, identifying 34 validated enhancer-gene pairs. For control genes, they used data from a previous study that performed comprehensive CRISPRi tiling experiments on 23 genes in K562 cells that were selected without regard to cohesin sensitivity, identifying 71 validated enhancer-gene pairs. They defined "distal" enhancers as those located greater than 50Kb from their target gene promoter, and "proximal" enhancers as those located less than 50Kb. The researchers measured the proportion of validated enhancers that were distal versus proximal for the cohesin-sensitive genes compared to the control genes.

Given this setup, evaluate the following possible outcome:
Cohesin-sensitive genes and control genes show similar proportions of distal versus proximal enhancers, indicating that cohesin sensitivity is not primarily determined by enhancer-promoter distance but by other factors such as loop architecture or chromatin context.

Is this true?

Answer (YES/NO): NO